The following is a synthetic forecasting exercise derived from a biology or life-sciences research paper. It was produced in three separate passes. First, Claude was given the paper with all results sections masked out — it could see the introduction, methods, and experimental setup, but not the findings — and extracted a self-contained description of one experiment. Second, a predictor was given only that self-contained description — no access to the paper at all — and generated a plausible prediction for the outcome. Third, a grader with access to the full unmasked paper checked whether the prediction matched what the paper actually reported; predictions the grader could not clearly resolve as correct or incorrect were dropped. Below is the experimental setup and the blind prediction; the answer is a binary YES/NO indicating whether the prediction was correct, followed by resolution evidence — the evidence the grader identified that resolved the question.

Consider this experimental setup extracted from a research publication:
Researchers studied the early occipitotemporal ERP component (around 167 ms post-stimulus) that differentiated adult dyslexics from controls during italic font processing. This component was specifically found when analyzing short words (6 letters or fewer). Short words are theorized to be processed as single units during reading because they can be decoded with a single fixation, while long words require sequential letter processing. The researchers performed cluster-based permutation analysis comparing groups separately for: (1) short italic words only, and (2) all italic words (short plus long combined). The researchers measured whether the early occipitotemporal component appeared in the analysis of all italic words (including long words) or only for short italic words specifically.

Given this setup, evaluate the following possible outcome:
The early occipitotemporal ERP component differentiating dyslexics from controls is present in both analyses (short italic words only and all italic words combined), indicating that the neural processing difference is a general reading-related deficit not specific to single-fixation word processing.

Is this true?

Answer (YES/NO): NO